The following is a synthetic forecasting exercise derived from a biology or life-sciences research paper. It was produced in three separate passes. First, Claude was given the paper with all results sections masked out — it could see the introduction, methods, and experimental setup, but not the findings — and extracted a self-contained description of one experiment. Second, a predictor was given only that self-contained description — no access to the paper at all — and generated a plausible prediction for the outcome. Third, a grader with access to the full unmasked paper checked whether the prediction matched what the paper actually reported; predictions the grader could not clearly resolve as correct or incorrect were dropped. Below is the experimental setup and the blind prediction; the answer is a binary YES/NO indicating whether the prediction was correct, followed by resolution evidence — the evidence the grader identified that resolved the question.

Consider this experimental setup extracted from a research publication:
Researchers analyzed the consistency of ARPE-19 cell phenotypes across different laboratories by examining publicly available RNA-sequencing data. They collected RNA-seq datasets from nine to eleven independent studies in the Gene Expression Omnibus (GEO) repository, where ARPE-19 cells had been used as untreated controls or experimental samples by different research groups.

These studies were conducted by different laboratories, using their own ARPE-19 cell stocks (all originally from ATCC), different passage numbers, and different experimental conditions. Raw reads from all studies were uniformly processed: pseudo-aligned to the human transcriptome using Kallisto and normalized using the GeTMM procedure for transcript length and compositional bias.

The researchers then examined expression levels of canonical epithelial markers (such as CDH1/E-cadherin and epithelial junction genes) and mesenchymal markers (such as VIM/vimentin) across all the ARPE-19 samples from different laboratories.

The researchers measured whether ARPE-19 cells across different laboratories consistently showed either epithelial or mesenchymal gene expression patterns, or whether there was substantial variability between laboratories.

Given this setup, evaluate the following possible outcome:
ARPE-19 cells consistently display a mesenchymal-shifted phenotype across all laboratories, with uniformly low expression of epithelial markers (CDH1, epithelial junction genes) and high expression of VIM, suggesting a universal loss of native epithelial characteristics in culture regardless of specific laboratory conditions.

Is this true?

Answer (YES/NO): YES